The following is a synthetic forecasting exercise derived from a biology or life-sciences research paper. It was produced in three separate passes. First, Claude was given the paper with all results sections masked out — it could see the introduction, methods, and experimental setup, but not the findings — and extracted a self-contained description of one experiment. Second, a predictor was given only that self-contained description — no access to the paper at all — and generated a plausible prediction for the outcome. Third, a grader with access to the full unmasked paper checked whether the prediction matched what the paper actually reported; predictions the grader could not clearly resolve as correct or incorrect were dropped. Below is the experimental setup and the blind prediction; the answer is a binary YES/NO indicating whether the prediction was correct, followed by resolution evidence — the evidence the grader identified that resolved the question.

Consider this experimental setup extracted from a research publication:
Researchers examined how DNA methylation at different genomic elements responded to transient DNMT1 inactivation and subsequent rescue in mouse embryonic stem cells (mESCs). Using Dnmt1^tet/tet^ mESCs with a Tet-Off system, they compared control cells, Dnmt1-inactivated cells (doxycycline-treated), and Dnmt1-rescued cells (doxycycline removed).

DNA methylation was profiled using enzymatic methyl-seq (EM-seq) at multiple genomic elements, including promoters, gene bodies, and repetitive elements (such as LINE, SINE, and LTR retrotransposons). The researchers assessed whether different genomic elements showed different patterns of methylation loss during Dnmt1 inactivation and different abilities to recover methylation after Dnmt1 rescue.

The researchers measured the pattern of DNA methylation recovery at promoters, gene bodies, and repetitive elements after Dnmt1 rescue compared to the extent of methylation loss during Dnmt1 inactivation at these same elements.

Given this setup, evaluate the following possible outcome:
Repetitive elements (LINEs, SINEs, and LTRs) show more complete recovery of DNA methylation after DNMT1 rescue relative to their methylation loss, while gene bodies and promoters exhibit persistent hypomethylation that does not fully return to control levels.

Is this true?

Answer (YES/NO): NO